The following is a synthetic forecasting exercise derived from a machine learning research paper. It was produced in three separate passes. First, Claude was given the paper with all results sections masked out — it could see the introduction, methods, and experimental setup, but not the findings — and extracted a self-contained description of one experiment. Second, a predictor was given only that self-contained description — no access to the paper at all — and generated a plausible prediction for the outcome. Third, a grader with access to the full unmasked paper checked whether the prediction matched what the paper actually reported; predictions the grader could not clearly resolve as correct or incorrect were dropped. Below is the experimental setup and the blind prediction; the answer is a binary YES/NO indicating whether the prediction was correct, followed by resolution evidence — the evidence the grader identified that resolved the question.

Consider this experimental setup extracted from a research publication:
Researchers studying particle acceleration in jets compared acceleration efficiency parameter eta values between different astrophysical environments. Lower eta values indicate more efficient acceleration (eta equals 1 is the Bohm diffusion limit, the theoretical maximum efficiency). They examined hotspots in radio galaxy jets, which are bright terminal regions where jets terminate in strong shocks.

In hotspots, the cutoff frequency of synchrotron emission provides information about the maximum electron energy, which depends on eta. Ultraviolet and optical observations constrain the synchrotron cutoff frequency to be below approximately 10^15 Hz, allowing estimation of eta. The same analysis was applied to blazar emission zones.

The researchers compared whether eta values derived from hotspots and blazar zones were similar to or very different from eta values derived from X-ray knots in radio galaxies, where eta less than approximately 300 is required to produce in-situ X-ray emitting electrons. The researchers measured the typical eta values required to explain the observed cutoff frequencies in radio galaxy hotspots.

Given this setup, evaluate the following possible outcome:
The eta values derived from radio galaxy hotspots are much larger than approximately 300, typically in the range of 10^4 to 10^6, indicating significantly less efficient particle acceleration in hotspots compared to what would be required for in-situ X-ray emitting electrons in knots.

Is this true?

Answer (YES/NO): YES